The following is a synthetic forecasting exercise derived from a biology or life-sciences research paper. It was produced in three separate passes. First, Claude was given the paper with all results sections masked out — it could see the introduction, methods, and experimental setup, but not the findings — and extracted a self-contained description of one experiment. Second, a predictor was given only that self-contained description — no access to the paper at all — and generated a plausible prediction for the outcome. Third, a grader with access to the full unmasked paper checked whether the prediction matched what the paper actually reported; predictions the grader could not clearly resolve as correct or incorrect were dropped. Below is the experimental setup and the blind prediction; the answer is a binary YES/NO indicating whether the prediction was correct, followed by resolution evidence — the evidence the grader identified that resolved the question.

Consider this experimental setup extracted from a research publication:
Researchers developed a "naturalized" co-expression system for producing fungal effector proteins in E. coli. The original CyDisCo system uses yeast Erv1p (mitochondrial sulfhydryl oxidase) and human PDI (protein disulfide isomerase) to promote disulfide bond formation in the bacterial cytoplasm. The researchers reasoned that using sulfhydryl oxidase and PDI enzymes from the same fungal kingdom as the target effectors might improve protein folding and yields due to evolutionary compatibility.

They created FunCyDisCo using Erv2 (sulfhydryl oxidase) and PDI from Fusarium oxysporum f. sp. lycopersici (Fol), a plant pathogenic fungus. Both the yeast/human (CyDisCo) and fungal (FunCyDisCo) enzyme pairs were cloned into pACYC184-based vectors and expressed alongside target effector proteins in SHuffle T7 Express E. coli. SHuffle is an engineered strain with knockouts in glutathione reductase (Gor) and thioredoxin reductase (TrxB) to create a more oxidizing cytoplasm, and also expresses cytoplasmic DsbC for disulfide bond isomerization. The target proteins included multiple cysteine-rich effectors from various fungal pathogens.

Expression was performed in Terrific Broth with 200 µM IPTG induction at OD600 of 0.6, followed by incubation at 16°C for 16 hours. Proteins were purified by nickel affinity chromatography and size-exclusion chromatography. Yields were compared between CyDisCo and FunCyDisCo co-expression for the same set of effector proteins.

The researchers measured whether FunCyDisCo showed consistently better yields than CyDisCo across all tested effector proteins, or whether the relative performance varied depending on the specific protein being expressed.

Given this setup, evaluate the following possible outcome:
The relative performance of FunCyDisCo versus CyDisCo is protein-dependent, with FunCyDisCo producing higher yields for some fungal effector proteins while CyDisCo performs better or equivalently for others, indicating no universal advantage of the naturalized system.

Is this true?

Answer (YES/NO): YES